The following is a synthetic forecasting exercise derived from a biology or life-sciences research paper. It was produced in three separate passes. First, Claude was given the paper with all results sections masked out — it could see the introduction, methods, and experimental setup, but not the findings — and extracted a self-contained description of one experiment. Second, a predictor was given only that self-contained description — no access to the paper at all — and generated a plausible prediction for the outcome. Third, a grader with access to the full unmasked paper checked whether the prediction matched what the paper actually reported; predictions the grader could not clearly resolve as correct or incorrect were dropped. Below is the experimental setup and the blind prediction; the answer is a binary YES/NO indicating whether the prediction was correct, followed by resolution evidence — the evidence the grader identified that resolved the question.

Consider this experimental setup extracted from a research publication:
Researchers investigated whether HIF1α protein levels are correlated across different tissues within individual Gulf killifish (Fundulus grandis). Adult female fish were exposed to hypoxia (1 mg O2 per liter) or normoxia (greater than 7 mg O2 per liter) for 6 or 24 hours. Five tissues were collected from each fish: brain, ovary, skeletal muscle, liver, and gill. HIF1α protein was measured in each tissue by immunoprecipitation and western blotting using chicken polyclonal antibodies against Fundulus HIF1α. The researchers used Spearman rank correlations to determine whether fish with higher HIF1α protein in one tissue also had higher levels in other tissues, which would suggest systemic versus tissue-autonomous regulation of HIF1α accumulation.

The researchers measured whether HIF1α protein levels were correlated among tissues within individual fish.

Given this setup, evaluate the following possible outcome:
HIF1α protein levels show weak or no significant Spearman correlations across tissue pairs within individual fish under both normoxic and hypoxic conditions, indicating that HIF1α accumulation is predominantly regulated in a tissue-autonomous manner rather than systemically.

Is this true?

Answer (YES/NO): YES